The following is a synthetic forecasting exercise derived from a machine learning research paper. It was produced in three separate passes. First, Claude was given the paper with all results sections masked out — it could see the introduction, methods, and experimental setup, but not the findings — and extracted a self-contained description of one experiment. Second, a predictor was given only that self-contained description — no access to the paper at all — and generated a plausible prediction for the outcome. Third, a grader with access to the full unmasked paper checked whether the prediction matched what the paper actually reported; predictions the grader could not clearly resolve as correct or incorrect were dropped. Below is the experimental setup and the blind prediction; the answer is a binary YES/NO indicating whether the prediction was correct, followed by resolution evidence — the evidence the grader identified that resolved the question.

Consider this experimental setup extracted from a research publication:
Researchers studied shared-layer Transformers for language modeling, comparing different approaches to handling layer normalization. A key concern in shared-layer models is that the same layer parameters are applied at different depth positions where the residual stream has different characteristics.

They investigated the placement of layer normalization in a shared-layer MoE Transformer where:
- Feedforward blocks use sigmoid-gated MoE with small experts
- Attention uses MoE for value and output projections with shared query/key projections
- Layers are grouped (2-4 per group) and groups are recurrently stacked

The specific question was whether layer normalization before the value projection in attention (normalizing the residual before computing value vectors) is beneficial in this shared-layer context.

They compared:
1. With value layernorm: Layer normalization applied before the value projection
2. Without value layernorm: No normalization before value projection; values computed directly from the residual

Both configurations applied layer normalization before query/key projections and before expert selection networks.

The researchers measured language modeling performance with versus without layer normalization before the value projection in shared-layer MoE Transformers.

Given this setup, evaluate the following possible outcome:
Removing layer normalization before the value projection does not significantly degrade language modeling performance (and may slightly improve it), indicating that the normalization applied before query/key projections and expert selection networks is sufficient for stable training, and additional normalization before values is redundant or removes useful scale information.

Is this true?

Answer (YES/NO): YES